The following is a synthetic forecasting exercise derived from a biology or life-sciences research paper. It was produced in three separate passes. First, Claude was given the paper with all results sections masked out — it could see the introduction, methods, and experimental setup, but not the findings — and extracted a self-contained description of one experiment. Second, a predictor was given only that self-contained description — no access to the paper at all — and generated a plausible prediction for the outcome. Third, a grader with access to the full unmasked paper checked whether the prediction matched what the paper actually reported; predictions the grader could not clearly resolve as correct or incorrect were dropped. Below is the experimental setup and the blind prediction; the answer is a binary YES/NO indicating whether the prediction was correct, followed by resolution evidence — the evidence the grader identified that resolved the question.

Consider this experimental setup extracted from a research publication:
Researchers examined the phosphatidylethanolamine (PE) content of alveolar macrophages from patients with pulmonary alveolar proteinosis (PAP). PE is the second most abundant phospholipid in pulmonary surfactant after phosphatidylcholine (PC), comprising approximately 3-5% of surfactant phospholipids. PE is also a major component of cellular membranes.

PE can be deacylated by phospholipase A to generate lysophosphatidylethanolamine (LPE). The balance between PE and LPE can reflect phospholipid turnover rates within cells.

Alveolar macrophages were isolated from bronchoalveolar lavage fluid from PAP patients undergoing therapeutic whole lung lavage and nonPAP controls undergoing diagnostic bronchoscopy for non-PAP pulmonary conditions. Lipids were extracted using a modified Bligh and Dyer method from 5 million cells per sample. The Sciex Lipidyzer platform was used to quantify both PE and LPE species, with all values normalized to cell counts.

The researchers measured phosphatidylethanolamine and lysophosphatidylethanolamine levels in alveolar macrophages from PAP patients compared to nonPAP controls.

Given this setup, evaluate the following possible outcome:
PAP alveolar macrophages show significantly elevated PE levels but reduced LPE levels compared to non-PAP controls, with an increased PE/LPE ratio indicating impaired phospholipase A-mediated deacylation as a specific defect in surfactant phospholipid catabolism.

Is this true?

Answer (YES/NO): NO